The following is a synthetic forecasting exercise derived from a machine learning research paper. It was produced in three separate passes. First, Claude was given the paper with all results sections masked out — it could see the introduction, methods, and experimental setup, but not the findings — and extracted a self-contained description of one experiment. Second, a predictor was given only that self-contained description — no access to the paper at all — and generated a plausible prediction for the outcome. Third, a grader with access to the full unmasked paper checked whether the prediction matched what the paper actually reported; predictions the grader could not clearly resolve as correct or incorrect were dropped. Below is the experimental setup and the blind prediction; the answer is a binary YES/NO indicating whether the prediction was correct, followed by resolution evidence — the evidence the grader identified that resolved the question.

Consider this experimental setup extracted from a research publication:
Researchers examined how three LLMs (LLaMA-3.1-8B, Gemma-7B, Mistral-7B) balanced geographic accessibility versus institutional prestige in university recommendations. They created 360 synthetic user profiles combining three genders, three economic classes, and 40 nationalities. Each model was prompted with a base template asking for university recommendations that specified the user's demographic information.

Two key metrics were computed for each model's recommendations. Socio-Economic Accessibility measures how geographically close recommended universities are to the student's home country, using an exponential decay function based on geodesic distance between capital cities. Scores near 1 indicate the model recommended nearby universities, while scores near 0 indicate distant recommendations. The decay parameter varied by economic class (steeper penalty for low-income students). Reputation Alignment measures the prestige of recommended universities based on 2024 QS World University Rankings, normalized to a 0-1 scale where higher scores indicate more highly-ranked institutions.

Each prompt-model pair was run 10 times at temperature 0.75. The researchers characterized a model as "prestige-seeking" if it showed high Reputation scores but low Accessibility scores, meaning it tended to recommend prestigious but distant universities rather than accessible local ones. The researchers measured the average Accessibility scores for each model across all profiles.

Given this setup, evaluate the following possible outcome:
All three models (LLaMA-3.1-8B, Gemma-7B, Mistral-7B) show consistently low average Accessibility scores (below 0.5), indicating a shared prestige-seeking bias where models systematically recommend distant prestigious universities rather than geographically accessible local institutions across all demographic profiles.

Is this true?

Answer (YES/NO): YES